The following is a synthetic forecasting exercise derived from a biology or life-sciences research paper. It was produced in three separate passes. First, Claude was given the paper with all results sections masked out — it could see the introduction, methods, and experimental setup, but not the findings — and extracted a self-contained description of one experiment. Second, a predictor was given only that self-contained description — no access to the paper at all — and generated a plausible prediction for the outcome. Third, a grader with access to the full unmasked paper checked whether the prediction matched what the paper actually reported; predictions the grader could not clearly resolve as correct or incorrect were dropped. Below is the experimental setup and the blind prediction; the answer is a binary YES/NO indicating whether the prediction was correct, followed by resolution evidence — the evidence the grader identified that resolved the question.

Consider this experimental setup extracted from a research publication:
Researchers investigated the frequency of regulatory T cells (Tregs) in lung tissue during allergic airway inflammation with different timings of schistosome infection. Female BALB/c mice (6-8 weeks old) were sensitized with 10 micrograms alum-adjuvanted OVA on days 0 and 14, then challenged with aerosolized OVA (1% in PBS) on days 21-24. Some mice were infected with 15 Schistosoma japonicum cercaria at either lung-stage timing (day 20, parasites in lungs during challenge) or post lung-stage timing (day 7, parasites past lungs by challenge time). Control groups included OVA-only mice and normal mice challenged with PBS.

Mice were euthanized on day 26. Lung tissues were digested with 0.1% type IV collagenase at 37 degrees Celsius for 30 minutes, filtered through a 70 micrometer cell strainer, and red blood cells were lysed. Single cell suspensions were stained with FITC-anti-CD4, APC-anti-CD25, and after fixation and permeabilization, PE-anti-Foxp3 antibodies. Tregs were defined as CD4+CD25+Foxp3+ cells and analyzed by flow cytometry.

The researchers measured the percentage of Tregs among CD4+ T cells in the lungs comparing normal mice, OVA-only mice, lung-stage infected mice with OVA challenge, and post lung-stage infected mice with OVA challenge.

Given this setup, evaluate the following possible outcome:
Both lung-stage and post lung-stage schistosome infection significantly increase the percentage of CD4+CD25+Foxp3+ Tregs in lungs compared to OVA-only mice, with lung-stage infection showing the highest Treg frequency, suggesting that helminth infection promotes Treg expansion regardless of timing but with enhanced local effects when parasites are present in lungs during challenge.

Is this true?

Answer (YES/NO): NO